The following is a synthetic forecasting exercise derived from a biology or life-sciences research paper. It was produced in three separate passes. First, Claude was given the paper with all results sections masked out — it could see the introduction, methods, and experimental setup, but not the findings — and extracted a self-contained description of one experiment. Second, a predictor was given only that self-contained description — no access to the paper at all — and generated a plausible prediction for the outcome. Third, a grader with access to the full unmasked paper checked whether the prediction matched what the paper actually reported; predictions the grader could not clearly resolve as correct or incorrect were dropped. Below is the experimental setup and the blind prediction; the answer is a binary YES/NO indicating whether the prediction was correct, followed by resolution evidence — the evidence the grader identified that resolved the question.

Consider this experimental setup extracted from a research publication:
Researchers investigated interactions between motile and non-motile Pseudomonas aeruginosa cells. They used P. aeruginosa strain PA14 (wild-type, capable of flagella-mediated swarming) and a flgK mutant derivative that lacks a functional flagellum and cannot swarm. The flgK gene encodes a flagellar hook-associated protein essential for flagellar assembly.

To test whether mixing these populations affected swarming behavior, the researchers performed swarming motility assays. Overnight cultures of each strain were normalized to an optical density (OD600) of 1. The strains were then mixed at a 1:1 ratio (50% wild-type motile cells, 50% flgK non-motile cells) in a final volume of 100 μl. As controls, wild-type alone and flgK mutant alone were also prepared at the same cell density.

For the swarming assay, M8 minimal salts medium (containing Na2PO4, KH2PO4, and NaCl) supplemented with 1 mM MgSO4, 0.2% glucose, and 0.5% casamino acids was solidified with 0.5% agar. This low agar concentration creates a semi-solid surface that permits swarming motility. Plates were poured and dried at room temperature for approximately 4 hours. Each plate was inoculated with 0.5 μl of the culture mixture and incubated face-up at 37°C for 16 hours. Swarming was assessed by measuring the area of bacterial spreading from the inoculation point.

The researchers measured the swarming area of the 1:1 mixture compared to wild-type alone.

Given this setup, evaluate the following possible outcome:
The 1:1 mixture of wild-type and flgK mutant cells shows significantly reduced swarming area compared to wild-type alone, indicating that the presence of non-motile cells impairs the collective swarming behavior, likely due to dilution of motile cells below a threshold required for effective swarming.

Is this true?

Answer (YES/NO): YES